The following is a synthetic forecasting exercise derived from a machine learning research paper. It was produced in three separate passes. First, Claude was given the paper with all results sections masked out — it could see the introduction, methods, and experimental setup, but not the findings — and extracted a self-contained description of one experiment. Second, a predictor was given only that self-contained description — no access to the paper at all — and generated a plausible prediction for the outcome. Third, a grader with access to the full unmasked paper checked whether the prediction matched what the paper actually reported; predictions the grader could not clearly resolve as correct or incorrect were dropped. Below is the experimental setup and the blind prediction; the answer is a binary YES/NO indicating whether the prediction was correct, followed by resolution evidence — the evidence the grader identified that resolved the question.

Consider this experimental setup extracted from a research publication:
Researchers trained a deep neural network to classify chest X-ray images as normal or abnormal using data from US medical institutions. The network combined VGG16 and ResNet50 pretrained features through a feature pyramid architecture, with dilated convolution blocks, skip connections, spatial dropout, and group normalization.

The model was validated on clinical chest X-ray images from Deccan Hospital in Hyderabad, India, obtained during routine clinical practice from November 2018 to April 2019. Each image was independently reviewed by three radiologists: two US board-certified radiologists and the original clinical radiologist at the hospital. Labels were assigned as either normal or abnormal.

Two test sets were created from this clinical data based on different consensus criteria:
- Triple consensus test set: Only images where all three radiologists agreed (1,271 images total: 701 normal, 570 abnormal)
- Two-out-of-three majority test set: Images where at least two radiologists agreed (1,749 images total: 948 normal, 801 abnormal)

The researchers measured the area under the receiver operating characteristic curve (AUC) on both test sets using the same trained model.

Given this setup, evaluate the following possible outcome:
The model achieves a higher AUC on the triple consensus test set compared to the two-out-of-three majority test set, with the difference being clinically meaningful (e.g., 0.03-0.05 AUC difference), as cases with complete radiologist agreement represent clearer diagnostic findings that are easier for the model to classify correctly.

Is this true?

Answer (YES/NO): YES